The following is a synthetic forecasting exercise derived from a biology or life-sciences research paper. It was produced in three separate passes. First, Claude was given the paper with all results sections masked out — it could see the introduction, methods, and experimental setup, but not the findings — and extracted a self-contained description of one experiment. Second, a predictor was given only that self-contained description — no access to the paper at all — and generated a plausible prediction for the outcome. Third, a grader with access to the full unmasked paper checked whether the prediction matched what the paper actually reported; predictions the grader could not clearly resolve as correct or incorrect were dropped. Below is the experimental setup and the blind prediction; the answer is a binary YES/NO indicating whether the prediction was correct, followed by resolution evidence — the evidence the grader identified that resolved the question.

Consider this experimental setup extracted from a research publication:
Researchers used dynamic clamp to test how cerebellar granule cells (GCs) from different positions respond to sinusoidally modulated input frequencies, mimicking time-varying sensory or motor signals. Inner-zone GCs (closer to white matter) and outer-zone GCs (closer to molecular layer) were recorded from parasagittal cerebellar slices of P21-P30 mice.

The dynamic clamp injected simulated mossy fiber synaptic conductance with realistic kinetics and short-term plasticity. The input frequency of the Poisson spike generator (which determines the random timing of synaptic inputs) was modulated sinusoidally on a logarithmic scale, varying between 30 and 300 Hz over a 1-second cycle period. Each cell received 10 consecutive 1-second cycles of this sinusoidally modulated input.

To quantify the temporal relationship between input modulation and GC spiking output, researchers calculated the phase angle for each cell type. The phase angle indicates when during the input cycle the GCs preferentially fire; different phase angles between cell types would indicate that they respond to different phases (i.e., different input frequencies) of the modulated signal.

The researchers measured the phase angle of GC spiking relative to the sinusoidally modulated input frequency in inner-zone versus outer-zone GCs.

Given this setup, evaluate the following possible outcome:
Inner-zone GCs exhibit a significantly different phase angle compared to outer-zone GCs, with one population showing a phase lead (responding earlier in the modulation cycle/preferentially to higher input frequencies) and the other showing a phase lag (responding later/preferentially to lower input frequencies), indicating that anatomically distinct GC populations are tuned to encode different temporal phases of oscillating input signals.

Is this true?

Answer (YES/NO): YES